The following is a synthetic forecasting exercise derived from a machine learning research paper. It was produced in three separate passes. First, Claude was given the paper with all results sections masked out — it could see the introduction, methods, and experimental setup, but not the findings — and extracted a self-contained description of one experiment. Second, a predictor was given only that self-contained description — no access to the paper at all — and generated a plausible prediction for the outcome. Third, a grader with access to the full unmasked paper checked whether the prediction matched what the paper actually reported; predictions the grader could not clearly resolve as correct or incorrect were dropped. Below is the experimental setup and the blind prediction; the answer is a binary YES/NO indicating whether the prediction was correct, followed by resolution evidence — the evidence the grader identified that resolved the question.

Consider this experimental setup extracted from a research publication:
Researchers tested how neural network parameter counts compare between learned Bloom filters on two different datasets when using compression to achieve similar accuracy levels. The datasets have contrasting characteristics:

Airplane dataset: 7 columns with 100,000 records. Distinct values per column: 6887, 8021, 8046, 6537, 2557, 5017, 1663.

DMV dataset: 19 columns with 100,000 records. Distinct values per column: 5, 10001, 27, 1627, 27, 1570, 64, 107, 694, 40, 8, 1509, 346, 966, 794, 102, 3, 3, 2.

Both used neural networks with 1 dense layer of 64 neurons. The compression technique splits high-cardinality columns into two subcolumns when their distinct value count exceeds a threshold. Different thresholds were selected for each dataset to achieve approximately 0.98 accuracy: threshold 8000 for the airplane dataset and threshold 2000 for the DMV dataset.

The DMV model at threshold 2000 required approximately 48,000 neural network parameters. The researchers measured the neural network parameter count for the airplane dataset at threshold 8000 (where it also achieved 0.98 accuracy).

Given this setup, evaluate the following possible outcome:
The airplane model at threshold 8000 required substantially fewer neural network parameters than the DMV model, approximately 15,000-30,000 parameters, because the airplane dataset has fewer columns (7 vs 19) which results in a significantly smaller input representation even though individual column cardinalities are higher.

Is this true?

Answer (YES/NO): NO